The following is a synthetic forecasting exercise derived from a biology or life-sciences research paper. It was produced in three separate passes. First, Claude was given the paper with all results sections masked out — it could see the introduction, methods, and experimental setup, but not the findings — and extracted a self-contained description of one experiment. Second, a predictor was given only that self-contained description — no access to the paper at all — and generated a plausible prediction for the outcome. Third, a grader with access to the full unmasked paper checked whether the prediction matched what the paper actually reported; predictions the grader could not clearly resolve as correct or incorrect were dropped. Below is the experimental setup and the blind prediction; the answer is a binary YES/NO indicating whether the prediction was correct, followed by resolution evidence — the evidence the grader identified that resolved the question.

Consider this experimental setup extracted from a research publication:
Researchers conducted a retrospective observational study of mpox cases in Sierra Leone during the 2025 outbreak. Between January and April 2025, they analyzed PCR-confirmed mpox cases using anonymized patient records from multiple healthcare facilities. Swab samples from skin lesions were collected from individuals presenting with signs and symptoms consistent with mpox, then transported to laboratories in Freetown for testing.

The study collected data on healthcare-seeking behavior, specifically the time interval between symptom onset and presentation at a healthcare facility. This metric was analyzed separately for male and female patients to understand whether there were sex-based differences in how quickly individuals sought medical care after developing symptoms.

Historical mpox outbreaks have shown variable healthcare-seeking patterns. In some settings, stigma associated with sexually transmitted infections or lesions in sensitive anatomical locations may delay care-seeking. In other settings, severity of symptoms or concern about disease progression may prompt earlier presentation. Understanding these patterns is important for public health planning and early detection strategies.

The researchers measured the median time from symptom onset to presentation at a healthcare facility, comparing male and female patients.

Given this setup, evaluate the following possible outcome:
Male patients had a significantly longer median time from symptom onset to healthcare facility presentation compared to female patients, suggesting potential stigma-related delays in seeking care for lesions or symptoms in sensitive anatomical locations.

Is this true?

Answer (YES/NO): YES